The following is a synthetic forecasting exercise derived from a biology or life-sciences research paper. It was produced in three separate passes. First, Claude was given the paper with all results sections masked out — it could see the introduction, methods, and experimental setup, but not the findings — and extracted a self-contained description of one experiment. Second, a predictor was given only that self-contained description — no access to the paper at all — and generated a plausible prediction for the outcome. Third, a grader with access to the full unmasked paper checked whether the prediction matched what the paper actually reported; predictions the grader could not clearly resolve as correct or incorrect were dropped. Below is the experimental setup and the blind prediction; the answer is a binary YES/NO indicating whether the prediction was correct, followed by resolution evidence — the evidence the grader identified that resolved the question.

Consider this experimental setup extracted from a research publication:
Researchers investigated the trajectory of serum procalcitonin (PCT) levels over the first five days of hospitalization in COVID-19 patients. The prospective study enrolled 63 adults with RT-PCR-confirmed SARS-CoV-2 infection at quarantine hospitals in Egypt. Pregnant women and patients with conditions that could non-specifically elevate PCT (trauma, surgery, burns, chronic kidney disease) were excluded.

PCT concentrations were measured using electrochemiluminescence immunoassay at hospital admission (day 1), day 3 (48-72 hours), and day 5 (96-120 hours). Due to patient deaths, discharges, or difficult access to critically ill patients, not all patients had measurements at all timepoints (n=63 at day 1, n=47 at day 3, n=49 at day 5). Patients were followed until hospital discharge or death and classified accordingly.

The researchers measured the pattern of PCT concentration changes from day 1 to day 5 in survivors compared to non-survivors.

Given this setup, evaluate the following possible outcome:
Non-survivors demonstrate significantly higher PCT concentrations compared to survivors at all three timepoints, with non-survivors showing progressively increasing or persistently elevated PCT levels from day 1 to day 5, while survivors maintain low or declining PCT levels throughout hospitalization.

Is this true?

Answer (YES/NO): YES